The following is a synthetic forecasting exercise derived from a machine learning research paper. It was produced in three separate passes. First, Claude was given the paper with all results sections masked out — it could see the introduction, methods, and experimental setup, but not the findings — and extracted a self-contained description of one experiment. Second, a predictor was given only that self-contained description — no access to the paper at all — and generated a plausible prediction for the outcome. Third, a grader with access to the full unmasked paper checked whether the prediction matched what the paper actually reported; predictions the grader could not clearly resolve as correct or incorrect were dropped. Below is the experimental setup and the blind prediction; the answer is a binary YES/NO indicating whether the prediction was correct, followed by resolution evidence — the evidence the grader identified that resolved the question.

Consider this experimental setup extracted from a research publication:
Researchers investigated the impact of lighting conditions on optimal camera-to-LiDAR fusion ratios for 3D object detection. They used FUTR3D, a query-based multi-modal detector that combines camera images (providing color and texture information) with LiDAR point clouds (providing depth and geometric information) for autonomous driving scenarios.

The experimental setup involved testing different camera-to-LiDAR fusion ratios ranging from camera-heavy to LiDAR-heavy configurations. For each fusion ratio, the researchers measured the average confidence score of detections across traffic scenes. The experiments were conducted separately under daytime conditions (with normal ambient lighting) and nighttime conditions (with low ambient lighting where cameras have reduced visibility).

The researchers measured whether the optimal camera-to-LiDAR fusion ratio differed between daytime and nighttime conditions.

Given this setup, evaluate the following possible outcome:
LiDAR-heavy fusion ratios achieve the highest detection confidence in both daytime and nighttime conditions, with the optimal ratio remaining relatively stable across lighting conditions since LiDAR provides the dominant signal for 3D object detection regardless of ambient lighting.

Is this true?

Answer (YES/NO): NO